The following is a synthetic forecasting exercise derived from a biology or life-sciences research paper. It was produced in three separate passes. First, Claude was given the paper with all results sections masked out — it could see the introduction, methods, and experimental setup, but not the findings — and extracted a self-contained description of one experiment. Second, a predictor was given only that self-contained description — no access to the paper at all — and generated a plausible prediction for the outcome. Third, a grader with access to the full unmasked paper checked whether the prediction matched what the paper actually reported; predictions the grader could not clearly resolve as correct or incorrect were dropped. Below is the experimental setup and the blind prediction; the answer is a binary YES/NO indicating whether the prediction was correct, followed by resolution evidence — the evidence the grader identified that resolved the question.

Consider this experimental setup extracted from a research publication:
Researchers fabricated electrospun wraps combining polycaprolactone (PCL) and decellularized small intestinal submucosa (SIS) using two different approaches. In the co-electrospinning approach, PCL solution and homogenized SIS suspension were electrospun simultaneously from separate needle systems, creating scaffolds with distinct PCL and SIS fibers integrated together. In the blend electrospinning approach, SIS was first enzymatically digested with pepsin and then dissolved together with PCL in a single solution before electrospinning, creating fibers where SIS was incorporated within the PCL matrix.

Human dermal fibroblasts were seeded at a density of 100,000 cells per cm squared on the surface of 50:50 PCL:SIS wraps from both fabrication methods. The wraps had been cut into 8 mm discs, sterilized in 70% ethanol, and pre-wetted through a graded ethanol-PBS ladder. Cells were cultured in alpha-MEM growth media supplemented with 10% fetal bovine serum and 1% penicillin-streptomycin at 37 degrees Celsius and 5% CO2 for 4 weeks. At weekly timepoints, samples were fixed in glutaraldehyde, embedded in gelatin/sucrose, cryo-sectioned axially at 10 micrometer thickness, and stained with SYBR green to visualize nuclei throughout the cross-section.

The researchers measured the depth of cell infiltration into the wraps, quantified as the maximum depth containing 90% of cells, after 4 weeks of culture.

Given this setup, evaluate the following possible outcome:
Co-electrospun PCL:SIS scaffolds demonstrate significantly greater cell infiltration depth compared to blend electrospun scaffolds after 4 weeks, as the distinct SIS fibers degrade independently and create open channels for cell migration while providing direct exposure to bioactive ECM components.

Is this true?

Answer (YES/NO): YES